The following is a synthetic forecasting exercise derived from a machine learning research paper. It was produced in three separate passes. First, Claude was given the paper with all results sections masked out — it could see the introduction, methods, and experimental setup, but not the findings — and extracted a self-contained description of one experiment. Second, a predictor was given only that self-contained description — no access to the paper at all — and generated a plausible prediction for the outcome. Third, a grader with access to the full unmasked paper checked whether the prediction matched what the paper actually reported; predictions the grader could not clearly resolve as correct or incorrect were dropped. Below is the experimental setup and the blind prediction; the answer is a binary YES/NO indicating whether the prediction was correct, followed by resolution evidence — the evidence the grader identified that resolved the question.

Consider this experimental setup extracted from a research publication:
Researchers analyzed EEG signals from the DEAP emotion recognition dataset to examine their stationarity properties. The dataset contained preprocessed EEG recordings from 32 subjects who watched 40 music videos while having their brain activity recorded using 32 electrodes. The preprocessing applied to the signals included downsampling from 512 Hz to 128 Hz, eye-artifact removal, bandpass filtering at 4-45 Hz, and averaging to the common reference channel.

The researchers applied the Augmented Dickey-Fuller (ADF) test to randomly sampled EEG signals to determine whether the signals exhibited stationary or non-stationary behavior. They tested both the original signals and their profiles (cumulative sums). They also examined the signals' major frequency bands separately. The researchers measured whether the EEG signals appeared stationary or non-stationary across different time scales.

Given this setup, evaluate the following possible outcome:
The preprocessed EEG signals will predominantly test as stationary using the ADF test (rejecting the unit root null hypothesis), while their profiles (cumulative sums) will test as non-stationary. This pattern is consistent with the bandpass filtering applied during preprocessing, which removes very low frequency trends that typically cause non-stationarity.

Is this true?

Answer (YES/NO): NO